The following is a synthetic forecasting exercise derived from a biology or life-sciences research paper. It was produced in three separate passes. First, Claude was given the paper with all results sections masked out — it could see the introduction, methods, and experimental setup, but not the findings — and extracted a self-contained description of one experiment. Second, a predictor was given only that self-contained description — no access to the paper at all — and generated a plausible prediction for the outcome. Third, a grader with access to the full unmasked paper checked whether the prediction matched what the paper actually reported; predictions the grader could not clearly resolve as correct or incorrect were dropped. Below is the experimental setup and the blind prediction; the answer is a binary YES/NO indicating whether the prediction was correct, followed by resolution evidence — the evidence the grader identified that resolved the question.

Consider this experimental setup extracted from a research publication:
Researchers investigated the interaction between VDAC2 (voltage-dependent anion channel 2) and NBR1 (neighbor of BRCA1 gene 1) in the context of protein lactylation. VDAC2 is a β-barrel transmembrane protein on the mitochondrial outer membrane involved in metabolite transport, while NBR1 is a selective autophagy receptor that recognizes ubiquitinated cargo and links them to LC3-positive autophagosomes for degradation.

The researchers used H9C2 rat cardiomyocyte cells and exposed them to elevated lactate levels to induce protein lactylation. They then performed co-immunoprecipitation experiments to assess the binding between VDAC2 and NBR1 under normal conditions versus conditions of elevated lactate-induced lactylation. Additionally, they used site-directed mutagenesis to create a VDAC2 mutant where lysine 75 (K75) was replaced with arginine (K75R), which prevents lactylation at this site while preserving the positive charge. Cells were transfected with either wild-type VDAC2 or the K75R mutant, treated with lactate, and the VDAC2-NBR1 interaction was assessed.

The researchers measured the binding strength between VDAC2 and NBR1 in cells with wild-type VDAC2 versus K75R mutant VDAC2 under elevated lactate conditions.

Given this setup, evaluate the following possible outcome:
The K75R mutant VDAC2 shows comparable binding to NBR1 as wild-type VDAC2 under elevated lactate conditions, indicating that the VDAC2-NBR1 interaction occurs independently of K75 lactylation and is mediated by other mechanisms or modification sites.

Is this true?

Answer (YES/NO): NO